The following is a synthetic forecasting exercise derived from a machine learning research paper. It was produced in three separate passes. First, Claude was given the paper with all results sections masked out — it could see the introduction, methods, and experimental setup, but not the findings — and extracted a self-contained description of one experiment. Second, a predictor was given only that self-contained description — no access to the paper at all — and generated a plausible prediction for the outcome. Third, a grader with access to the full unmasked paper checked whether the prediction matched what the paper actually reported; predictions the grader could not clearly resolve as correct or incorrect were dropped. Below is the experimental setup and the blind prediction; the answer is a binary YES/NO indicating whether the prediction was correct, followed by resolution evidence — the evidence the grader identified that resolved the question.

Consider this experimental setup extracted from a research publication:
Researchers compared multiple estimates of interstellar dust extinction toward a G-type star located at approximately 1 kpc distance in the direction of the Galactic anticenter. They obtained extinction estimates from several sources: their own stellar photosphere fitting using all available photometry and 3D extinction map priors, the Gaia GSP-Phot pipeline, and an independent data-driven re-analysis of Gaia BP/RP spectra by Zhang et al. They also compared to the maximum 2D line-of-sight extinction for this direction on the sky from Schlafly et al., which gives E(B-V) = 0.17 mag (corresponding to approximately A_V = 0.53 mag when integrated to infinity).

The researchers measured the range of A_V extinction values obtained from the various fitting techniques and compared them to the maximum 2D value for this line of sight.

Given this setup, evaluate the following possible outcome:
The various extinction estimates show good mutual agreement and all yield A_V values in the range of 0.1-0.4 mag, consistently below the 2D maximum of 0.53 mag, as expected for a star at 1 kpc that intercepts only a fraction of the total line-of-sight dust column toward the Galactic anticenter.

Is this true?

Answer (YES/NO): NO